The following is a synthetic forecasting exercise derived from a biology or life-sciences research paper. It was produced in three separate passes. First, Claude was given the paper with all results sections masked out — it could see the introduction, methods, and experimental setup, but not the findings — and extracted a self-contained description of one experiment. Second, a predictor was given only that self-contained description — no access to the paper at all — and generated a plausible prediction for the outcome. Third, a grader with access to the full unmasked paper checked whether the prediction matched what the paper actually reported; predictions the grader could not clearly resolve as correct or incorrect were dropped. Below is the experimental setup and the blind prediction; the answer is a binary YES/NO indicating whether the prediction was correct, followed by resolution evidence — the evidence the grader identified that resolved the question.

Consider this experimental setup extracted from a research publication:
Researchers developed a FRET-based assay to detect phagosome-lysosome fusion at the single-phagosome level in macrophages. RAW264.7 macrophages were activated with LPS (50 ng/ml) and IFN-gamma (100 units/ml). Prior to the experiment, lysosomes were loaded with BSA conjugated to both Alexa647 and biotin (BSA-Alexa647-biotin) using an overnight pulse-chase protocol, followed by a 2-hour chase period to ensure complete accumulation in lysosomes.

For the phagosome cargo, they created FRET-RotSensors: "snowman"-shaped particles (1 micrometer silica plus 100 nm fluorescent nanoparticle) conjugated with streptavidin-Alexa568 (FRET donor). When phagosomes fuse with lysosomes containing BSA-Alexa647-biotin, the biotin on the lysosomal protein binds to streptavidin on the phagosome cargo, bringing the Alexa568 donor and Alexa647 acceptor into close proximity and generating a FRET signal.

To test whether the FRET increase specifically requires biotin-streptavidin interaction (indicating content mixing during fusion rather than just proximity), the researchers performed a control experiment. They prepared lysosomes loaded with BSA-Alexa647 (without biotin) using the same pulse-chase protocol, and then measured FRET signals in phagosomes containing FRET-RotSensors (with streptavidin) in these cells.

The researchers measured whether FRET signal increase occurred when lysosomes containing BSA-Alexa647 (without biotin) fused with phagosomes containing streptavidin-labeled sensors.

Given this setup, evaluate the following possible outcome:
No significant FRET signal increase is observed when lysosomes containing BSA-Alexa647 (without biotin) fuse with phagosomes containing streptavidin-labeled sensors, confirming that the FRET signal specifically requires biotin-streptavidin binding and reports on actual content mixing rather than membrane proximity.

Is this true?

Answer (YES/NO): NO